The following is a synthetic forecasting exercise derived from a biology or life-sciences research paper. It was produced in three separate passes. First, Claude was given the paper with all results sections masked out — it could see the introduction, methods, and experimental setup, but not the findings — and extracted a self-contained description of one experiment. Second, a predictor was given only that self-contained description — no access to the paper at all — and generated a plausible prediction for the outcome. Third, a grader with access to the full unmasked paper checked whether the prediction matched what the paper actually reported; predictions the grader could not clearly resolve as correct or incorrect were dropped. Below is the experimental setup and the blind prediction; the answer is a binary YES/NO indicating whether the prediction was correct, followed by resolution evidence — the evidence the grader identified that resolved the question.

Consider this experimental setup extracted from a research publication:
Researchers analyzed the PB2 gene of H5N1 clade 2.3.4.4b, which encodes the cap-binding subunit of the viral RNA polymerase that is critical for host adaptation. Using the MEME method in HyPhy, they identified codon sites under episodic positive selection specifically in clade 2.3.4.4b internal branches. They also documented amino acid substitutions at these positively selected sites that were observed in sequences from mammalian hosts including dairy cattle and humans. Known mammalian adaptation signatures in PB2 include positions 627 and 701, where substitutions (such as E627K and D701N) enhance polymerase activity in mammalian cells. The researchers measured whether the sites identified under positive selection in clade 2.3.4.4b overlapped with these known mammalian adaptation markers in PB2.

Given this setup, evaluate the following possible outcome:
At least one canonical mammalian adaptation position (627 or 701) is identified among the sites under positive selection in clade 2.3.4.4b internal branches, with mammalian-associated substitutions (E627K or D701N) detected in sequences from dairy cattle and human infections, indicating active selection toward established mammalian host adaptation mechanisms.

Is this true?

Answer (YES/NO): NO